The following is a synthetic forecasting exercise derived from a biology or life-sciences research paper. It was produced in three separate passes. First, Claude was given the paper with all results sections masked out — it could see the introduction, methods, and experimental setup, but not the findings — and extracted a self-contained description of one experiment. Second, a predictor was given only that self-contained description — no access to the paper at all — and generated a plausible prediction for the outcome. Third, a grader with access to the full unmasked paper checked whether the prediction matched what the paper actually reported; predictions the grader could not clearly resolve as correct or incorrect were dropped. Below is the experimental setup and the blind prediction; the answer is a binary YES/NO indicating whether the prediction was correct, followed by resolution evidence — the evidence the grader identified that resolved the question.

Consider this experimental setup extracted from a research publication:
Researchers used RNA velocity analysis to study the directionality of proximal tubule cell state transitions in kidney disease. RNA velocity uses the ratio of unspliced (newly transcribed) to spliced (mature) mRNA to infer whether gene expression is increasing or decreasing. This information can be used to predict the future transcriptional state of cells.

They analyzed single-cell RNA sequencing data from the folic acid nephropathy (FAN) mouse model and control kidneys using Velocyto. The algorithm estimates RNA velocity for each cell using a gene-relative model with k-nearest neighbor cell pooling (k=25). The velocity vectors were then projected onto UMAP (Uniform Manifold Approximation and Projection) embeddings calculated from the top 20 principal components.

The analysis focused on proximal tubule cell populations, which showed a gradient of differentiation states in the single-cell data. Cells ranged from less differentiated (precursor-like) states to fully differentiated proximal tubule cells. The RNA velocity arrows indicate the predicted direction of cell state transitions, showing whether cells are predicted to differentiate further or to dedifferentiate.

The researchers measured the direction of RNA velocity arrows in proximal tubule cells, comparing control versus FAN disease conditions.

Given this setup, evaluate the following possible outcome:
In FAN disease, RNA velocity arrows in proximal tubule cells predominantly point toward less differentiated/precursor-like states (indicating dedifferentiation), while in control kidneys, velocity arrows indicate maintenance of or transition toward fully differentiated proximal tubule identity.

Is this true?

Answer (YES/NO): NO